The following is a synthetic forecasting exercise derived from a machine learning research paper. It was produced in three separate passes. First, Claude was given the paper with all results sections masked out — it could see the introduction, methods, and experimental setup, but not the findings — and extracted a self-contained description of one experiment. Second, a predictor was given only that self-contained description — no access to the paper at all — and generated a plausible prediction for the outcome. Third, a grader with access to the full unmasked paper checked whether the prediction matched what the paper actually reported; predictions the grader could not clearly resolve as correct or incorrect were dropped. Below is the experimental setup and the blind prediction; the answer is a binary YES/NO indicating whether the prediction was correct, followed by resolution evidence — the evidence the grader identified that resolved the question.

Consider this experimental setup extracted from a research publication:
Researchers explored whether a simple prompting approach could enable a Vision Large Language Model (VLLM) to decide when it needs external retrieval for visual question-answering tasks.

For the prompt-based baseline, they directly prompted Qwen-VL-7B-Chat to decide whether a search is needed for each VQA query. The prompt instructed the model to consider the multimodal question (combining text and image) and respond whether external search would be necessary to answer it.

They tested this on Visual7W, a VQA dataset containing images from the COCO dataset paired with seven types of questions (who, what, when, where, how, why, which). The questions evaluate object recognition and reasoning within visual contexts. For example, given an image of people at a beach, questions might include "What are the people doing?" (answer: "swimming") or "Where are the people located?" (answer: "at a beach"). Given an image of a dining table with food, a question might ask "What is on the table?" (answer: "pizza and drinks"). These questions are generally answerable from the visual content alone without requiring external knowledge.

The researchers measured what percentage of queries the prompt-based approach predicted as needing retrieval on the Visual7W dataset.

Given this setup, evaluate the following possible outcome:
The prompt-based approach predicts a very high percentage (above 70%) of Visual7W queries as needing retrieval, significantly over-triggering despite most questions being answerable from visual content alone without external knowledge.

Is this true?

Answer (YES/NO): NO